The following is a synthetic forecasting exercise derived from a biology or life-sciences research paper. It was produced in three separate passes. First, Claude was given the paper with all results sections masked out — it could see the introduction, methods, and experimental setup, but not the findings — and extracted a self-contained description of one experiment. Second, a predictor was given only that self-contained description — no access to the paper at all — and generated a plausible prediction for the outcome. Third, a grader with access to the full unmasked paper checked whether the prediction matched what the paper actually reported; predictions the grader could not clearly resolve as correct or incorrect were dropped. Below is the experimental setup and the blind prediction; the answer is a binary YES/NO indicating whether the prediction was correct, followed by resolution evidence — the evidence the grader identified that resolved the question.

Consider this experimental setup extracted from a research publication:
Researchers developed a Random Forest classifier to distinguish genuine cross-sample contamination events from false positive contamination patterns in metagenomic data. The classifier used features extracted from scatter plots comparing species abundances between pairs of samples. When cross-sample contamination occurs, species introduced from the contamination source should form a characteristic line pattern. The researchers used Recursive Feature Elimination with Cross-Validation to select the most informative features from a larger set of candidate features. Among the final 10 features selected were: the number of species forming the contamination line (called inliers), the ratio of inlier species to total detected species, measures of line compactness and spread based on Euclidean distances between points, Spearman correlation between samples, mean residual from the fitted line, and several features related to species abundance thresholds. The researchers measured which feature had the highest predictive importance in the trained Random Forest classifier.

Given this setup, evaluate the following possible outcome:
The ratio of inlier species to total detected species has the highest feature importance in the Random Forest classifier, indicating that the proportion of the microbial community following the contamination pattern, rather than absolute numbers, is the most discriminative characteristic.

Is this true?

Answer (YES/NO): NO